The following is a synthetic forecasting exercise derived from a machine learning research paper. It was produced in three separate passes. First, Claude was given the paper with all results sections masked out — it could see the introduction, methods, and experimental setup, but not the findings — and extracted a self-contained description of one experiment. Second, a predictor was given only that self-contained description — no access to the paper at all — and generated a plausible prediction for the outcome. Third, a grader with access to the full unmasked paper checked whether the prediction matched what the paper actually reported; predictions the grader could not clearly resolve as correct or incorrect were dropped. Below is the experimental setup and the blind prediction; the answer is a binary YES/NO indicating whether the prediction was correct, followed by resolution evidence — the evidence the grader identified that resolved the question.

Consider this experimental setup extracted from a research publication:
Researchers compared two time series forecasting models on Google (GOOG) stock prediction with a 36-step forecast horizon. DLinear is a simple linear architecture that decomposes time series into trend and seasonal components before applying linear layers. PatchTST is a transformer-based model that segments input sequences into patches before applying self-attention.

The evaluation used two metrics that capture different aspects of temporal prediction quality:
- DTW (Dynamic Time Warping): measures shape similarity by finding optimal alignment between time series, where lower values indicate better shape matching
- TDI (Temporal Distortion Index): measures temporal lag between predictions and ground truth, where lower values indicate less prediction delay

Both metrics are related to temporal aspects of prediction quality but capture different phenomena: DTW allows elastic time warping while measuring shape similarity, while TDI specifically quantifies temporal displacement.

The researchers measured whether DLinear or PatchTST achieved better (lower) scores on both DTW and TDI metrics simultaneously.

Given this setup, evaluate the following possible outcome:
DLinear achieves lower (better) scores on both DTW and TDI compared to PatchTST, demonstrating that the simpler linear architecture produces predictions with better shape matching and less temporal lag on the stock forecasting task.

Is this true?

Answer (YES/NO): YES